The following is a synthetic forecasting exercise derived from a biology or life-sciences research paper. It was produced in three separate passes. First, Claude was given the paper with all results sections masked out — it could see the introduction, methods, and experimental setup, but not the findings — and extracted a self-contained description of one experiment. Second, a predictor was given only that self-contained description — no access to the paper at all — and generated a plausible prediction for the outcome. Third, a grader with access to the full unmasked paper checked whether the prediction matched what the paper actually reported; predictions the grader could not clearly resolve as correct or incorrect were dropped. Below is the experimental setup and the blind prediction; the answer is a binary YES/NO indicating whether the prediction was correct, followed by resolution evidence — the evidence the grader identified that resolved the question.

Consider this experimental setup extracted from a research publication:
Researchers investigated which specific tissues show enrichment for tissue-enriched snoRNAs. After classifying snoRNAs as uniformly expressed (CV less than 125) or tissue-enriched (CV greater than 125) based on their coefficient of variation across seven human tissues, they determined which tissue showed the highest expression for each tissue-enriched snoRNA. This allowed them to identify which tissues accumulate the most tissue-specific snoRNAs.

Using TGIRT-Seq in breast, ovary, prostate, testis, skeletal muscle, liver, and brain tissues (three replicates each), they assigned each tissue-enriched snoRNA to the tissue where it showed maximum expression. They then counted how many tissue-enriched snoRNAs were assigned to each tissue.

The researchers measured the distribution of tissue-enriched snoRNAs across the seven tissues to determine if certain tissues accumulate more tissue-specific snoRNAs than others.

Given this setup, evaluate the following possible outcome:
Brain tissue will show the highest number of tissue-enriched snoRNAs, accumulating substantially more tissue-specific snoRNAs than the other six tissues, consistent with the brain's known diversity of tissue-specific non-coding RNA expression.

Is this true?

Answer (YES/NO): YES